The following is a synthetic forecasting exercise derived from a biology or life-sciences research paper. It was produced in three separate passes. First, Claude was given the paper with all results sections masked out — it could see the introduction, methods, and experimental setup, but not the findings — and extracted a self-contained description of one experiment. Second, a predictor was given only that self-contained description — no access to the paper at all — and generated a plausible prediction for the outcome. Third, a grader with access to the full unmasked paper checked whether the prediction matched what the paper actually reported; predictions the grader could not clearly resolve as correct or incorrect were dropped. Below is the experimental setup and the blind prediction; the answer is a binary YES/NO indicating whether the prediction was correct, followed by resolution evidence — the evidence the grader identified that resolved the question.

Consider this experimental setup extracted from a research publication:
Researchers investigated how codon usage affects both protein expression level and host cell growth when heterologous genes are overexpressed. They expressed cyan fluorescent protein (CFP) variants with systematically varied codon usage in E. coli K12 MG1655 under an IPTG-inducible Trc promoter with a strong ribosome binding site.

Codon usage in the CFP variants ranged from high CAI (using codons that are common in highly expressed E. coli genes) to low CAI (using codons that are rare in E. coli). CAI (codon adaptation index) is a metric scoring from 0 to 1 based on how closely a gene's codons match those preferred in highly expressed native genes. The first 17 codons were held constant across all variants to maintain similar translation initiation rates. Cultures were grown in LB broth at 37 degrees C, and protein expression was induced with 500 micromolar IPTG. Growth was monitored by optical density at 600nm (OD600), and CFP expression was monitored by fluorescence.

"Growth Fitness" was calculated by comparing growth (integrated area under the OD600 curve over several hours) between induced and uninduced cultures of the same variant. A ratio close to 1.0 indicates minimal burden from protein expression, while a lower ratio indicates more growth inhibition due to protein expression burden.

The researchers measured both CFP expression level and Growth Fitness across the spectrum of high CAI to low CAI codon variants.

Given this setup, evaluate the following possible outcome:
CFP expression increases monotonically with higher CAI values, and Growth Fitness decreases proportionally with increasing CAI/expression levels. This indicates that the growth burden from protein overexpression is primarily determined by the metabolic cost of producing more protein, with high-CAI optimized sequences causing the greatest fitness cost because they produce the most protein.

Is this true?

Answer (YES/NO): NO